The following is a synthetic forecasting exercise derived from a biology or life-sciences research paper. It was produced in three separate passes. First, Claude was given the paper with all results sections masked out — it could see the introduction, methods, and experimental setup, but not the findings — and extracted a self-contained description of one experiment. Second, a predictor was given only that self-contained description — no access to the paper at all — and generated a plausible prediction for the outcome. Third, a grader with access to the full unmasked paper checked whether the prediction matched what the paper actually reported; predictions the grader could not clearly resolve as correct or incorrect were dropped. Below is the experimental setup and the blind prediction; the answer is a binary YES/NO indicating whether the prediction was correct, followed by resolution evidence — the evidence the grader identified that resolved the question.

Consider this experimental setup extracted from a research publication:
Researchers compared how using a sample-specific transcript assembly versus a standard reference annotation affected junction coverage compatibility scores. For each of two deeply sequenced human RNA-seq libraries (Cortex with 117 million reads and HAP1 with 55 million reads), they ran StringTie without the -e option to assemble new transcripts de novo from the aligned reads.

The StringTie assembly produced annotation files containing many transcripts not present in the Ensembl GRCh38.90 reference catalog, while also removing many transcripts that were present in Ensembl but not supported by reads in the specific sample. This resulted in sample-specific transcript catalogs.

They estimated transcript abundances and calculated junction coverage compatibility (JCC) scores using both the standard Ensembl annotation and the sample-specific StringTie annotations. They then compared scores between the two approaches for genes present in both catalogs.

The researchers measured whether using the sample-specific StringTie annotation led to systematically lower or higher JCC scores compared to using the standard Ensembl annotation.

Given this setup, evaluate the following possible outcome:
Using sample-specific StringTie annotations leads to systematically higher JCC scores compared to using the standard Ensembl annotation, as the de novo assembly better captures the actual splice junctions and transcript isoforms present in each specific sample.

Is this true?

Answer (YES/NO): NO